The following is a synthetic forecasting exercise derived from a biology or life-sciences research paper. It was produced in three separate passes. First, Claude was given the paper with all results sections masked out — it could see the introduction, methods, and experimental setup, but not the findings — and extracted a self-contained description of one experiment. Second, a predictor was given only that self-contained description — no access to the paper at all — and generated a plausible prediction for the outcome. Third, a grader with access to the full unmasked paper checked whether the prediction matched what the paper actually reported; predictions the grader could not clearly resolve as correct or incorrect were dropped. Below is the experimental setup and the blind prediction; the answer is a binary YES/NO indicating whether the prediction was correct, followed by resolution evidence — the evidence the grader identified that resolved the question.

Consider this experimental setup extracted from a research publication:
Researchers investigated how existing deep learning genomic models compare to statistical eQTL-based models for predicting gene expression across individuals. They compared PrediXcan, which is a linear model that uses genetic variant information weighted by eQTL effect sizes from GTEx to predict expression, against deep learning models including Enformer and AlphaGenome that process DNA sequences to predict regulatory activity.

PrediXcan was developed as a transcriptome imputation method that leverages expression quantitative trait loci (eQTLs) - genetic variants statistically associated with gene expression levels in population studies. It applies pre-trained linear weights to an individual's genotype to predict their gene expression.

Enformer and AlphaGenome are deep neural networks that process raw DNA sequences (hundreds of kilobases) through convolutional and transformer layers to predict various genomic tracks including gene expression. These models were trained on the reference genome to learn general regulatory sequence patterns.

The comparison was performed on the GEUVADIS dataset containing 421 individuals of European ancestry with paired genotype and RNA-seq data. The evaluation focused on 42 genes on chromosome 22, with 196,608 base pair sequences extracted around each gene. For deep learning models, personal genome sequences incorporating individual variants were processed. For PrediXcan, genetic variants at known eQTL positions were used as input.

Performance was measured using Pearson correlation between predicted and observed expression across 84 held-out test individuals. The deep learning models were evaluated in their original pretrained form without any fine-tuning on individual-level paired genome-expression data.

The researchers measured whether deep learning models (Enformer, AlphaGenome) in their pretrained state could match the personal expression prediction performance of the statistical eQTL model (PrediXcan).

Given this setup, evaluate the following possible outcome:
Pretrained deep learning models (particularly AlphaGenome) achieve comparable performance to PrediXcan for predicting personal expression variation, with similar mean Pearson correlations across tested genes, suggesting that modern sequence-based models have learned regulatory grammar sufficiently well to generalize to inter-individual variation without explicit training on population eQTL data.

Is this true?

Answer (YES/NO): NO